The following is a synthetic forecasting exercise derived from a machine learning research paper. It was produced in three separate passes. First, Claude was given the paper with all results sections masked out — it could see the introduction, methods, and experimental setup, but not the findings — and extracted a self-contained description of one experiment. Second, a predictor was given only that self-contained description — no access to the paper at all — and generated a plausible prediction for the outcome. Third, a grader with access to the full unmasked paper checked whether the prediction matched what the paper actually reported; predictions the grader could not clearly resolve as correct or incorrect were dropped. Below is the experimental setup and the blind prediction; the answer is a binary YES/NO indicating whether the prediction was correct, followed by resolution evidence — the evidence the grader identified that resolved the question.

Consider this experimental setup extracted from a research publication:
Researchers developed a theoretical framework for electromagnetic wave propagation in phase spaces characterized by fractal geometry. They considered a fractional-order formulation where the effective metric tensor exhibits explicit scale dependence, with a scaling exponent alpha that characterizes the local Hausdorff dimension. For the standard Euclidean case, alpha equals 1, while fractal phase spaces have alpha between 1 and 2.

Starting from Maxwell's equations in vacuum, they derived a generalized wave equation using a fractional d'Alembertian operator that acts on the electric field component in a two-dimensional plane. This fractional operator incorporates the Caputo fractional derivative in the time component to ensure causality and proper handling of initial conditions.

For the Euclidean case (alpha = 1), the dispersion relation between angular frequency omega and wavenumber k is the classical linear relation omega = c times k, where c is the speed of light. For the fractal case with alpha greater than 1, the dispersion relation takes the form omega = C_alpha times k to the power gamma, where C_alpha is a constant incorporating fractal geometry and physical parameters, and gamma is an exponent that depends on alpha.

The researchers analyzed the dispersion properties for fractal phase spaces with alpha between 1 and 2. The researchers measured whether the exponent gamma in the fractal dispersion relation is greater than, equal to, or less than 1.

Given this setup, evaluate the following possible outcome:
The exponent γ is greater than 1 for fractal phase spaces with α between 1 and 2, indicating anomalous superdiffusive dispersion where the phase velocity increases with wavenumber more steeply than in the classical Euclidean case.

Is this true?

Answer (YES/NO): NO